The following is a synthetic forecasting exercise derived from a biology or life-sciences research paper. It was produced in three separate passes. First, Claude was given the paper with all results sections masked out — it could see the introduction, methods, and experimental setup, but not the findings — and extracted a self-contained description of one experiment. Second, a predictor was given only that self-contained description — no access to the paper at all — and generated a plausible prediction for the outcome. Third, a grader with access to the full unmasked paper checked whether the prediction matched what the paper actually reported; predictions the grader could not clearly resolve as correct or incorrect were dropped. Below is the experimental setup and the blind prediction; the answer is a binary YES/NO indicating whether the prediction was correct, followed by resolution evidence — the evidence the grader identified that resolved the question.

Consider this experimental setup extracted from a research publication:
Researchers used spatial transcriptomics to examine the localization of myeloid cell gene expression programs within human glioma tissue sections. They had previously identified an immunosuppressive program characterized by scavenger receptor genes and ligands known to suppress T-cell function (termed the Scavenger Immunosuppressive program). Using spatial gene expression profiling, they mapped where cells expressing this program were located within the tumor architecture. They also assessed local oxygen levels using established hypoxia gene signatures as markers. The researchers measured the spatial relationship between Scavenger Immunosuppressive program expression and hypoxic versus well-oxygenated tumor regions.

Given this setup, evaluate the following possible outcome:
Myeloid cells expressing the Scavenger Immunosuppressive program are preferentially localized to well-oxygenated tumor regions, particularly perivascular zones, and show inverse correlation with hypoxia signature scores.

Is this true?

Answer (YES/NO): NO